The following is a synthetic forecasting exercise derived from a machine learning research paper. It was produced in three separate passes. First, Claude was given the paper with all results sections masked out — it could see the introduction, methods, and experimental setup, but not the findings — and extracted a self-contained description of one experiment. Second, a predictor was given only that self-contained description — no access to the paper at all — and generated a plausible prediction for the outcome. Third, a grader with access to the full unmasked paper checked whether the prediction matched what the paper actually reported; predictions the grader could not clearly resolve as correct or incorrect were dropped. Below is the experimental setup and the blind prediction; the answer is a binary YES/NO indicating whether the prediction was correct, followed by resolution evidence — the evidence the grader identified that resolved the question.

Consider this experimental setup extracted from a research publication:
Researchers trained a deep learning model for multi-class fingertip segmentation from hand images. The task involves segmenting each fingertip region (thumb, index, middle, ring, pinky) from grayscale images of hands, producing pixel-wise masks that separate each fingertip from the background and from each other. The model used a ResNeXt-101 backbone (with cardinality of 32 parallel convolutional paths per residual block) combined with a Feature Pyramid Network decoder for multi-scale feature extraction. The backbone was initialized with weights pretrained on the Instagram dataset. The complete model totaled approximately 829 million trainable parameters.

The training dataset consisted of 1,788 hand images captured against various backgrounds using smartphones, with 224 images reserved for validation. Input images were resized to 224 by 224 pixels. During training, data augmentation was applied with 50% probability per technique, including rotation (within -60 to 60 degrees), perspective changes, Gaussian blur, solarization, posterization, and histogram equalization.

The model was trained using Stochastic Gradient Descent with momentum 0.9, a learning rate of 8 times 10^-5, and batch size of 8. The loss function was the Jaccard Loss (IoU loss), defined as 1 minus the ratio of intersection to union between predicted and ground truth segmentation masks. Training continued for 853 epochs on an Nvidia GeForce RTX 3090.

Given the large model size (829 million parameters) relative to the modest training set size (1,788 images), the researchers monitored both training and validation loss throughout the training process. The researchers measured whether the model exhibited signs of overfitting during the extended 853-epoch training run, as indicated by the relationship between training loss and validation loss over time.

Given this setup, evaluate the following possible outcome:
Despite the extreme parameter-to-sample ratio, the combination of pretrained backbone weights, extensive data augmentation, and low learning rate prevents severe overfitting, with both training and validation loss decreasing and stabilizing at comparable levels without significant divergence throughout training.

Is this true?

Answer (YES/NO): YES